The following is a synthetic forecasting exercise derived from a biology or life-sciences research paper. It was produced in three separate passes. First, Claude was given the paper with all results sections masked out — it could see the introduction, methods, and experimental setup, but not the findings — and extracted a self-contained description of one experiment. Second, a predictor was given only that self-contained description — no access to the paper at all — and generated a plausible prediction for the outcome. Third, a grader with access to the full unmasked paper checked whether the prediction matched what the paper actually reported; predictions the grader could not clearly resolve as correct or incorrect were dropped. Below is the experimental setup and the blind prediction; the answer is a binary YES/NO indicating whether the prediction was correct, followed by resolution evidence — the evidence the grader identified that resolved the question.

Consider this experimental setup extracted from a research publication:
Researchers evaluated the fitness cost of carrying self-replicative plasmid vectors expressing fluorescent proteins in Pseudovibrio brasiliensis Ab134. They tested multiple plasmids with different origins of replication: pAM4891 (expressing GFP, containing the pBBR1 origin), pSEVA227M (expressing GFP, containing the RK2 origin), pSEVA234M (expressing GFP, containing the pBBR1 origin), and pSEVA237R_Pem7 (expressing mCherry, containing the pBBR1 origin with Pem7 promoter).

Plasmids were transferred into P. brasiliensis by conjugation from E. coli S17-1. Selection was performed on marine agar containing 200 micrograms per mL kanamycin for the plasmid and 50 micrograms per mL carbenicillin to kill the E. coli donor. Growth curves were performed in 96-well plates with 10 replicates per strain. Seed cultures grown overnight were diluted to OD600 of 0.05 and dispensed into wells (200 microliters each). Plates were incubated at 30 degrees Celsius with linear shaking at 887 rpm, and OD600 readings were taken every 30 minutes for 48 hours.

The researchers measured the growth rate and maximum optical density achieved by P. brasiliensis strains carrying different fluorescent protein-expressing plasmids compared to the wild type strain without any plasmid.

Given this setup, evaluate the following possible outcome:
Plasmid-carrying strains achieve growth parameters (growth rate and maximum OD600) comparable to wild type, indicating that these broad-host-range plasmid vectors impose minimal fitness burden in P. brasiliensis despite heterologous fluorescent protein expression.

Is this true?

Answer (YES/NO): NO